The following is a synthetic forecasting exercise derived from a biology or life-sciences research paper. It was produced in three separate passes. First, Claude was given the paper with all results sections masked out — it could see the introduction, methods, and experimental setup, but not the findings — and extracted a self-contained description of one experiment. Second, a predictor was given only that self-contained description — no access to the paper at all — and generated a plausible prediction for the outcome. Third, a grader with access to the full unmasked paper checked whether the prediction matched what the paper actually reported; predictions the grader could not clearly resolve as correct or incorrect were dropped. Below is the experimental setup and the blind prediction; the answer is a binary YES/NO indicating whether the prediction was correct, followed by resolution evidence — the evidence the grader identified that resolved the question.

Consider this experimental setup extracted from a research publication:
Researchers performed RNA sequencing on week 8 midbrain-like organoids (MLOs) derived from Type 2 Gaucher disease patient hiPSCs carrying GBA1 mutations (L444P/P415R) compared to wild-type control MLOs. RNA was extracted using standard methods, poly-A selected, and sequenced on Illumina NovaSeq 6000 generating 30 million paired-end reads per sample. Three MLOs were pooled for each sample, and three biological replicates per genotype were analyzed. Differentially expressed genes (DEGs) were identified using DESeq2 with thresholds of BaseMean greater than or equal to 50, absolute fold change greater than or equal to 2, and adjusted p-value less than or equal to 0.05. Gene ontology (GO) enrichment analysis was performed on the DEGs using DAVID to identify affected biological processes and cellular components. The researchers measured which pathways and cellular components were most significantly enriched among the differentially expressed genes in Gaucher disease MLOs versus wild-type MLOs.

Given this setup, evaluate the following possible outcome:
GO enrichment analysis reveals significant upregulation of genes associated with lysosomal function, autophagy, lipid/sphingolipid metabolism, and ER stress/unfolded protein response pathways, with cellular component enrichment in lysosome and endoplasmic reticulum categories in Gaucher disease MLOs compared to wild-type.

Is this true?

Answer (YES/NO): NO